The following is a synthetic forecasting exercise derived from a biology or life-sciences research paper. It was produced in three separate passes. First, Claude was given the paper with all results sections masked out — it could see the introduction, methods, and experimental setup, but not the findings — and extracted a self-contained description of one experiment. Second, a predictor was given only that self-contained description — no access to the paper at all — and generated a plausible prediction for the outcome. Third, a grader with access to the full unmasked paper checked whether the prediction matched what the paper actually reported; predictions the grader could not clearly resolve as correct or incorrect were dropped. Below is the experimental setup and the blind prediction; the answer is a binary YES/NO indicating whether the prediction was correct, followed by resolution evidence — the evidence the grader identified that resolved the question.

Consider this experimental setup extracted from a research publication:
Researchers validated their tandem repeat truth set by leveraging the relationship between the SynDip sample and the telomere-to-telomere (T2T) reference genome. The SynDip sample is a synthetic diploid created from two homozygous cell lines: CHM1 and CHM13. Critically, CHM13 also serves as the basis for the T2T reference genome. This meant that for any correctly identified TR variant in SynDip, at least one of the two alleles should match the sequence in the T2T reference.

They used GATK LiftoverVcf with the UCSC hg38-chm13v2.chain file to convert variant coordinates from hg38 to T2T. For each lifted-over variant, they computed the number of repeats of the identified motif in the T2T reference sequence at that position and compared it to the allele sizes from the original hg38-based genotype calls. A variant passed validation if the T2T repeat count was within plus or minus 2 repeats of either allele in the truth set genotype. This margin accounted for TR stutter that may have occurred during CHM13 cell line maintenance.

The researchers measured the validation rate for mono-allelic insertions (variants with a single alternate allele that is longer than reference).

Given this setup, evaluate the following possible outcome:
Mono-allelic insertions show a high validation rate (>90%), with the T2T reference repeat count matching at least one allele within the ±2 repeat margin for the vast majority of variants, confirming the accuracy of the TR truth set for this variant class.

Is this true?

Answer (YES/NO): YES